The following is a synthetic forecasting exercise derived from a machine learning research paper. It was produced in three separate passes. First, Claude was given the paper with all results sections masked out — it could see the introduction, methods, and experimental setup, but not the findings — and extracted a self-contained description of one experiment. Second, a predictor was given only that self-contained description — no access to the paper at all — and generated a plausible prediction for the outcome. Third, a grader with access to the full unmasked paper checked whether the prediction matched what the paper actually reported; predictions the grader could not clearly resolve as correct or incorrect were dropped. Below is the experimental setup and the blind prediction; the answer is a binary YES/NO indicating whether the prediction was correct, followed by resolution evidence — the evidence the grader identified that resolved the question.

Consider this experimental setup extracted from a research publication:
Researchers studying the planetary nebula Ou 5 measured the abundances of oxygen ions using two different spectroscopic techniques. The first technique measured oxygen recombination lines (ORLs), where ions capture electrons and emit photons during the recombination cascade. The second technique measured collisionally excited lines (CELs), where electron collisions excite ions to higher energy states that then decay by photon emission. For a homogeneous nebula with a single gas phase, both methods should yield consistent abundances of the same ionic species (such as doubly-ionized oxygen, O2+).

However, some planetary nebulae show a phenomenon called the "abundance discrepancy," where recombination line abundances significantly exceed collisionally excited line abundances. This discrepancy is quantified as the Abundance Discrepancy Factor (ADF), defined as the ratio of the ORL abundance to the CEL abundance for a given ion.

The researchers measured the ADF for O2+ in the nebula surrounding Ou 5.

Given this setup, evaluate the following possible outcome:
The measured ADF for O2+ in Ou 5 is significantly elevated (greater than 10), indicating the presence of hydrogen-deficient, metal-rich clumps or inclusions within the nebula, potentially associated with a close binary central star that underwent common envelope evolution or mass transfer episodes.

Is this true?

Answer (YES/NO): YES